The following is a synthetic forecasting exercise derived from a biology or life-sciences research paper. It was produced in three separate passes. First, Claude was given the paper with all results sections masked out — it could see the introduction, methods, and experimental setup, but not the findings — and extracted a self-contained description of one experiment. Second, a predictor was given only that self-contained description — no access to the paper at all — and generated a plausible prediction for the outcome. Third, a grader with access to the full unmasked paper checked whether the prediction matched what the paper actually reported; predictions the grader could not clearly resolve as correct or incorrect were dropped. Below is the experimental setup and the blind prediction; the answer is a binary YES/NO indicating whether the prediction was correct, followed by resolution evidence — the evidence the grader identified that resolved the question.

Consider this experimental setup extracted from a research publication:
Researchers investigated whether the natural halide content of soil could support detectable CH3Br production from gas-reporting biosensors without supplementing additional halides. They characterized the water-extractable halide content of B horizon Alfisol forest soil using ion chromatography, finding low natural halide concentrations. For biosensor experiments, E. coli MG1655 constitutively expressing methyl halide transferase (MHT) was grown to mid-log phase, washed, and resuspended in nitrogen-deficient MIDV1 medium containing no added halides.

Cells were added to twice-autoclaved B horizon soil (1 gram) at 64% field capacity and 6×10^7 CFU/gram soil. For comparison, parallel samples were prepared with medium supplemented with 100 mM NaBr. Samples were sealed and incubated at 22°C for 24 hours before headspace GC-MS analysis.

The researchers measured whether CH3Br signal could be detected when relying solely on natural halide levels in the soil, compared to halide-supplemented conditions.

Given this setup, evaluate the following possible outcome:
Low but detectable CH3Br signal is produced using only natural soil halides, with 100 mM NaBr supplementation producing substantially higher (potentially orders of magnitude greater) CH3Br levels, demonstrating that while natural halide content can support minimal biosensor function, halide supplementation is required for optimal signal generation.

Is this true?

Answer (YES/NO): YES